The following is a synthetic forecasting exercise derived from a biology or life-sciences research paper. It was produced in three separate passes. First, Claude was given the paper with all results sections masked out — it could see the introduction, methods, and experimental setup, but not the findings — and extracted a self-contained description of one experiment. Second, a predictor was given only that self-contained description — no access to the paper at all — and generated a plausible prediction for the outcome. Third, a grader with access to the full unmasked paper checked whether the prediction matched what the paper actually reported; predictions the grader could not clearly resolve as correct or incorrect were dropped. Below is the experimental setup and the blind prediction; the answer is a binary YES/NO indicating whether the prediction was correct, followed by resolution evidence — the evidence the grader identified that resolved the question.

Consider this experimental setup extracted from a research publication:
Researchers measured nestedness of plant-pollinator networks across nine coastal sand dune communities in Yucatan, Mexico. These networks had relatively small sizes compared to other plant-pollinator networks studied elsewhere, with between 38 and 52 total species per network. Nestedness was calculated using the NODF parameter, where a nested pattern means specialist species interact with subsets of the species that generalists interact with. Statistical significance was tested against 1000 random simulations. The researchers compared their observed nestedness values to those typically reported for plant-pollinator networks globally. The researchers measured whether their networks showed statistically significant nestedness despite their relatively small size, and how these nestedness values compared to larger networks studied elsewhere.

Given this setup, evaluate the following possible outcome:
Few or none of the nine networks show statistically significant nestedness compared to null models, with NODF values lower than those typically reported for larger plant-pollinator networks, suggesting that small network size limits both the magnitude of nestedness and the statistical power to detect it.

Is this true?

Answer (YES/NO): NO